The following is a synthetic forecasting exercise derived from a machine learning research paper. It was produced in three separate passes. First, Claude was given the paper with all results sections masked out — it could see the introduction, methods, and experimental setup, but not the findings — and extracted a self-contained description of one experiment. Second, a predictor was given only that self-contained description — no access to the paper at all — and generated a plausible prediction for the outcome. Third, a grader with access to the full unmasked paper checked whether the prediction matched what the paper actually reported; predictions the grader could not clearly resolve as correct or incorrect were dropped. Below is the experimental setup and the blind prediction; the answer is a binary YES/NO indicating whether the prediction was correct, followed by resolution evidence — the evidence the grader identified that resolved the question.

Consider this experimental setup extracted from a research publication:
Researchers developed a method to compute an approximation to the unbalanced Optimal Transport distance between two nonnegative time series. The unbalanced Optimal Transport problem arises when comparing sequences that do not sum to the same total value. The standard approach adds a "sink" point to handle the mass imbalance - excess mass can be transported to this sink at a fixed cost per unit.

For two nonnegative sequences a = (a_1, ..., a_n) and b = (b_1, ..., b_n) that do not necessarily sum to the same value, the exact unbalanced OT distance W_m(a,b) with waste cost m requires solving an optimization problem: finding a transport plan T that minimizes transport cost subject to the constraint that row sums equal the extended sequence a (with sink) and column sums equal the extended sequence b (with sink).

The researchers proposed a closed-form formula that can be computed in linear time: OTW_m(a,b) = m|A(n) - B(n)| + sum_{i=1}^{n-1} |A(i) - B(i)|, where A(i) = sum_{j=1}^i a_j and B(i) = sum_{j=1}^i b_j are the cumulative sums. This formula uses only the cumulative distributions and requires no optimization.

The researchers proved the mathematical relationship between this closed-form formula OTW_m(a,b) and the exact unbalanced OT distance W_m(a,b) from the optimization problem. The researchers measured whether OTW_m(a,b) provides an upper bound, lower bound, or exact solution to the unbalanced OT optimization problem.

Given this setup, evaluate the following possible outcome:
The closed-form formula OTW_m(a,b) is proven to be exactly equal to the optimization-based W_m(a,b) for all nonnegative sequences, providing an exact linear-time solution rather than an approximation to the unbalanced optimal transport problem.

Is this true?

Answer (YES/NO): NO